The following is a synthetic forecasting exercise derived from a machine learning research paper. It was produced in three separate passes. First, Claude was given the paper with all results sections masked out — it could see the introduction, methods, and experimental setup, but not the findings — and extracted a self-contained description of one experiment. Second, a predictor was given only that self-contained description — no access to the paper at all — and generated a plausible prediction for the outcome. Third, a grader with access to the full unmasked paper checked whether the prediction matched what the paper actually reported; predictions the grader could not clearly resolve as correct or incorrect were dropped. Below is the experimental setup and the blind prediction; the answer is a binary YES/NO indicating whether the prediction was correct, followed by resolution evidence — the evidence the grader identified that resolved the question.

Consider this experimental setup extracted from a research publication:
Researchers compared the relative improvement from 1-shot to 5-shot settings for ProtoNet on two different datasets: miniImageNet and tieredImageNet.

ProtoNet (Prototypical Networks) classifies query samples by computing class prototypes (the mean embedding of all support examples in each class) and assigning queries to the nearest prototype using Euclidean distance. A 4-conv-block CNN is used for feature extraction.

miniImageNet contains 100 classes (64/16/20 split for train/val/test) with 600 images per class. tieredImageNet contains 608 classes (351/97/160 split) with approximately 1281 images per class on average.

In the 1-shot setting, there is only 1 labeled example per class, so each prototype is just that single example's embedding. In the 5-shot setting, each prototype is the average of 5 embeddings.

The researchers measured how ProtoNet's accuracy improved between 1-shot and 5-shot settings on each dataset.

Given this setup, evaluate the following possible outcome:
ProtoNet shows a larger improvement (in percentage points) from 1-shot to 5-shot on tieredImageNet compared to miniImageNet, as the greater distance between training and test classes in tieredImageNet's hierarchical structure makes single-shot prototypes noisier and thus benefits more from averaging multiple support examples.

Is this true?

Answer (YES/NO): YES